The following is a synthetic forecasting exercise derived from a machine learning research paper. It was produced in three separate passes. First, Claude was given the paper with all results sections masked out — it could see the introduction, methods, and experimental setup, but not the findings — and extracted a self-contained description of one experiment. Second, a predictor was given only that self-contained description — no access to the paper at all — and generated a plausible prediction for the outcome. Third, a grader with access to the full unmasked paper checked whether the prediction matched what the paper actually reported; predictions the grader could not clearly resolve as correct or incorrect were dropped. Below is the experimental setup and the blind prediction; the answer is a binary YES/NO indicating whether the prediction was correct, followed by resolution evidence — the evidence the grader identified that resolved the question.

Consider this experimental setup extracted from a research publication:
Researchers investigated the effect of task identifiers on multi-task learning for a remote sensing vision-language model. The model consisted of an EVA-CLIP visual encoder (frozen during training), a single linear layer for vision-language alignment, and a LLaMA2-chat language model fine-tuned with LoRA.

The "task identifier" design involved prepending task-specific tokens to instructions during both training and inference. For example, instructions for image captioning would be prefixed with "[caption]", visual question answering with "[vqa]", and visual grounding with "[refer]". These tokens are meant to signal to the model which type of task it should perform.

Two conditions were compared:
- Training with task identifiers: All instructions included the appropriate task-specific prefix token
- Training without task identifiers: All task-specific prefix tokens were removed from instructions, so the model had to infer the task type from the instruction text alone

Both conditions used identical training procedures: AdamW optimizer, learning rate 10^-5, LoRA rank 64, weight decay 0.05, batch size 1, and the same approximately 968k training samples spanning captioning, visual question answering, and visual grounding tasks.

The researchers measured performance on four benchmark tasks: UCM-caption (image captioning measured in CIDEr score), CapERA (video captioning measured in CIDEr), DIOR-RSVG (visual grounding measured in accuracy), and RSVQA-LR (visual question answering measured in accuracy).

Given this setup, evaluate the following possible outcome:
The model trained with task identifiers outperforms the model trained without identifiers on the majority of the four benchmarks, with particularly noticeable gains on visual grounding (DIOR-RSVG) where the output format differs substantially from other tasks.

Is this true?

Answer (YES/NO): NO